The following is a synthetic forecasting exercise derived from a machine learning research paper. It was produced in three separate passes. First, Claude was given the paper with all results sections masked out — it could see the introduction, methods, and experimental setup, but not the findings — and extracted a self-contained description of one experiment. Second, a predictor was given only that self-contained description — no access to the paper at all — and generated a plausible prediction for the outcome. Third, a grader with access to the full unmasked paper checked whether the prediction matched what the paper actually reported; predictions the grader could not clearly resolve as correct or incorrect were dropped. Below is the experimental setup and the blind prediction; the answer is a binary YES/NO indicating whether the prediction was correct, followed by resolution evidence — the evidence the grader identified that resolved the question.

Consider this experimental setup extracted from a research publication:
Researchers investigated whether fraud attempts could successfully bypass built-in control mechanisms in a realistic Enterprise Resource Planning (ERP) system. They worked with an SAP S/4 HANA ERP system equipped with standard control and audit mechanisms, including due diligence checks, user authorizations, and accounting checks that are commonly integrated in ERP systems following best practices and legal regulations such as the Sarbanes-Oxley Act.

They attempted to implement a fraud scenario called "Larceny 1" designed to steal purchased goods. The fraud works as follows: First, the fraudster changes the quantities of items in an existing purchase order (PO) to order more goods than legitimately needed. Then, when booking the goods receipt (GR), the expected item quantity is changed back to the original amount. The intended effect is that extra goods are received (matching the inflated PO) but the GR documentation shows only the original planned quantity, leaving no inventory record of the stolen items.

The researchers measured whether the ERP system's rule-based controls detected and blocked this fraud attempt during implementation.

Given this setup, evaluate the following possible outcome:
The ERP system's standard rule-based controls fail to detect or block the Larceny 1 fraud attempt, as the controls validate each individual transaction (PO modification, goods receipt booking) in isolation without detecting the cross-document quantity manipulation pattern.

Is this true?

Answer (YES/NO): NO